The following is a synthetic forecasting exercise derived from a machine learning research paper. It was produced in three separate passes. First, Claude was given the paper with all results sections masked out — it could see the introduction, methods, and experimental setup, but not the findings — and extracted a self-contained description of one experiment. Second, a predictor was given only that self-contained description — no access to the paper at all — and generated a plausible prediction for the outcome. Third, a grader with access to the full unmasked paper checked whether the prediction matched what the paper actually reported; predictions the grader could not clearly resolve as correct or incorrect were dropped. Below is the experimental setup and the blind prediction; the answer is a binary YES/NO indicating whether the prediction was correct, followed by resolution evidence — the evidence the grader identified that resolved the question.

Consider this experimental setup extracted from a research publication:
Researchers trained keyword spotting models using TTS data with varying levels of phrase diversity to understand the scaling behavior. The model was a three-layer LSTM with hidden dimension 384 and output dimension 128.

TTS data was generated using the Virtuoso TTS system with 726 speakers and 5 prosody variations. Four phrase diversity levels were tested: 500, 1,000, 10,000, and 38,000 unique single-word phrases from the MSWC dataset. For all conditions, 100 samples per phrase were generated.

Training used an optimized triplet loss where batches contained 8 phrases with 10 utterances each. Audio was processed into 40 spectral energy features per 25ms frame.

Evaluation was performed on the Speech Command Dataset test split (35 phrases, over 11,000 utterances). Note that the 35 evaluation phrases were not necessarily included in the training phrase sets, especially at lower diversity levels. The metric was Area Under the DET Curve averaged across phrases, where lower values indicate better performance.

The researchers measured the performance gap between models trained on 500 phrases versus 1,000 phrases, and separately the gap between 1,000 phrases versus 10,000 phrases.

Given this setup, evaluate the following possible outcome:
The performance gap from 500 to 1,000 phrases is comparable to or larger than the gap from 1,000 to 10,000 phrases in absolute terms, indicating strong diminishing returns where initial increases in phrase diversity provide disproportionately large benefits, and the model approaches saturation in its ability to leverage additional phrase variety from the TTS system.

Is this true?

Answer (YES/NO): NO